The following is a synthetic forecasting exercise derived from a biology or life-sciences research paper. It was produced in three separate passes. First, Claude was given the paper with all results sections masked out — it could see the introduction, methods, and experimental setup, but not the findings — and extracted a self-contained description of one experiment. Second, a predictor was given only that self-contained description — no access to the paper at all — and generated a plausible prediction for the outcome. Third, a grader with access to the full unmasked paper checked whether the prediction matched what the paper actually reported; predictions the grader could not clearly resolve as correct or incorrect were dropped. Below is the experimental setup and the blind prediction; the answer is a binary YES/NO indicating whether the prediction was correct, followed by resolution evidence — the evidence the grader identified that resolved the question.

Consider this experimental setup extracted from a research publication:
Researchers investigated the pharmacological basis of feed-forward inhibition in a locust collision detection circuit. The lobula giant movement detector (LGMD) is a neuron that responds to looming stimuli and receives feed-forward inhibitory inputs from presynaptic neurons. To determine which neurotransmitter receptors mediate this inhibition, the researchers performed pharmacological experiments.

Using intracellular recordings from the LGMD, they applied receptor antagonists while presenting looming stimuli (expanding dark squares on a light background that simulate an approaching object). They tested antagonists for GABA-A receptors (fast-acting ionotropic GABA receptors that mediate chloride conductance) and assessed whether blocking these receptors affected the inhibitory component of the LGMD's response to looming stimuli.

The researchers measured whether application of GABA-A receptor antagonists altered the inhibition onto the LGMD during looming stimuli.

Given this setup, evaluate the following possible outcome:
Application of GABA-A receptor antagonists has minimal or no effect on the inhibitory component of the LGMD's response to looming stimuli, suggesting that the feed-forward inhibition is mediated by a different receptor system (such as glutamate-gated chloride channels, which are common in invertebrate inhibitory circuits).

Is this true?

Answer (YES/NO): NO